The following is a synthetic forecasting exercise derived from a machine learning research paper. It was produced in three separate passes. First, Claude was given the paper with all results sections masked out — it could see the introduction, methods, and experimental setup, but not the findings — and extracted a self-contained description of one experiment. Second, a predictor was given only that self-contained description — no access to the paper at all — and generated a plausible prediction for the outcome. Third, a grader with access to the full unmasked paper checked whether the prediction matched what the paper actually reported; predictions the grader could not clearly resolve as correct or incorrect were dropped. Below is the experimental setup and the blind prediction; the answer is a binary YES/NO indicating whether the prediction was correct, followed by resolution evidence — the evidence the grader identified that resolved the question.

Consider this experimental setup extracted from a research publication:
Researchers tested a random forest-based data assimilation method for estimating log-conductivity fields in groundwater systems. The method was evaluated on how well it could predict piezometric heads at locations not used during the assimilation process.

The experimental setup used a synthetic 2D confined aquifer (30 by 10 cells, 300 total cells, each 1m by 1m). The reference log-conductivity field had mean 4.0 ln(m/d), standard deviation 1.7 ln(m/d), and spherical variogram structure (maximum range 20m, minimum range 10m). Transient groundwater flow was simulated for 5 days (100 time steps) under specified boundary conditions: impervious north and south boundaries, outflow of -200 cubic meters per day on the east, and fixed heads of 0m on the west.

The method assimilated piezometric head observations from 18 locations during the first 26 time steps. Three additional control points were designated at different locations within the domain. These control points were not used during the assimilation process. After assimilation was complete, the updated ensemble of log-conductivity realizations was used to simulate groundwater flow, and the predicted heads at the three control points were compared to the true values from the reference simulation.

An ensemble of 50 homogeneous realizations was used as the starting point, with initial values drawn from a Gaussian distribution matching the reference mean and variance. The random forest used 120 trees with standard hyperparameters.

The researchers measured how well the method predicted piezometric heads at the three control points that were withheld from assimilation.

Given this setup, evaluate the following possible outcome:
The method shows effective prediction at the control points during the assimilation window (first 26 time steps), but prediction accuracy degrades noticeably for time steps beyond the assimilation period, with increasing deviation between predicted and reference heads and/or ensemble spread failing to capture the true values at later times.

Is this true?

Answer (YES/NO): NO